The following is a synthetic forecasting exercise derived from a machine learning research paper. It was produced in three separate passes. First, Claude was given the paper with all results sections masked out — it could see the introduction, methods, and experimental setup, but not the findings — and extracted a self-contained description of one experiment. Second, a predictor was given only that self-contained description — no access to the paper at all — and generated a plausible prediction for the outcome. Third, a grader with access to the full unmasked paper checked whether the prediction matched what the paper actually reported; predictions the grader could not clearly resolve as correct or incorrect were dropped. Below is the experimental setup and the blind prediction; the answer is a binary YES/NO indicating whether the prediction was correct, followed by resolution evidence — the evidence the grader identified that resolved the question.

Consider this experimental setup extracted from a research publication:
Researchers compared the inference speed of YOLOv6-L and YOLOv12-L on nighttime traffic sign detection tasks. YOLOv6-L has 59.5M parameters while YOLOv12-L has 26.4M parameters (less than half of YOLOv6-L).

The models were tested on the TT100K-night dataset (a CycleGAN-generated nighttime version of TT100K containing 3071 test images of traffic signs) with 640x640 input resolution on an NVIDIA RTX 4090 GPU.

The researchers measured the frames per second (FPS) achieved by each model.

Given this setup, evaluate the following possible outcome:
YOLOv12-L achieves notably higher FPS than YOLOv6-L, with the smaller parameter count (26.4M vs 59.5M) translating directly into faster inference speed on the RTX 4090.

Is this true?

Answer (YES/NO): NO